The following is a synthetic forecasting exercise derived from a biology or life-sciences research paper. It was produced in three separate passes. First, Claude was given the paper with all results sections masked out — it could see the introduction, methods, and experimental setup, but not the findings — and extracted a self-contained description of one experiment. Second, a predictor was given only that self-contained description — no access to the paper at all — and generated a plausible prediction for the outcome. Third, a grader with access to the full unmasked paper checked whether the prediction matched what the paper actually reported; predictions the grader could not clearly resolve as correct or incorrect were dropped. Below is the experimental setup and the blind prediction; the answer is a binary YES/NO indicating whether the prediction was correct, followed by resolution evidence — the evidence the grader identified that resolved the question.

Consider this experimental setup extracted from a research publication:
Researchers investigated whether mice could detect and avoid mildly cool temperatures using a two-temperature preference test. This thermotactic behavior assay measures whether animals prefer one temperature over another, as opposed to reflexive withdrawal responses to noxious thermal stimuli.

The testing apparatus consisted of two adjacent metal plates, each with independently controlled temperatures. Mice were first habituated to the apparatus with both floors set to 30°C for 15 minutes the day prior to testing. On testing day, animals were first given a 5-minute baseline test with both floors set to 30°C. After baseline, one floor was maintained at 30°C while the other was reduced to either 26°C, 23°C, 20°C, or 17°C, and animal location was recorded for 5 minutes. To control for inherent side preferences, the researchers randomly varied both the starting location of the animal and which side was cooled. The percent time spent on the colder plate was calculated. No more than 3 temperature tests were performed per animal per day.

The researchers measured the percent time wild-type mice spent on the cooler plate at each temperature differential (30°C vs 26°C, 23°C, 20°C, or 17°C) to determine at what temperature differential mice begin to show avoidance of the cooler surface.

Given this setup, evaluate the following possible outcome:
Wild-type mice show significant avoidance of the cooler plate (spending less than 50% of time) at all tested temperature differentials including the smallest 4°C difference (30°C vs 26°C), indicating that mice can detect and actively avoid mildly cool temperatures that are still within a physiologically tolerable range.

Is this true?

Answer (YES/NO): NO